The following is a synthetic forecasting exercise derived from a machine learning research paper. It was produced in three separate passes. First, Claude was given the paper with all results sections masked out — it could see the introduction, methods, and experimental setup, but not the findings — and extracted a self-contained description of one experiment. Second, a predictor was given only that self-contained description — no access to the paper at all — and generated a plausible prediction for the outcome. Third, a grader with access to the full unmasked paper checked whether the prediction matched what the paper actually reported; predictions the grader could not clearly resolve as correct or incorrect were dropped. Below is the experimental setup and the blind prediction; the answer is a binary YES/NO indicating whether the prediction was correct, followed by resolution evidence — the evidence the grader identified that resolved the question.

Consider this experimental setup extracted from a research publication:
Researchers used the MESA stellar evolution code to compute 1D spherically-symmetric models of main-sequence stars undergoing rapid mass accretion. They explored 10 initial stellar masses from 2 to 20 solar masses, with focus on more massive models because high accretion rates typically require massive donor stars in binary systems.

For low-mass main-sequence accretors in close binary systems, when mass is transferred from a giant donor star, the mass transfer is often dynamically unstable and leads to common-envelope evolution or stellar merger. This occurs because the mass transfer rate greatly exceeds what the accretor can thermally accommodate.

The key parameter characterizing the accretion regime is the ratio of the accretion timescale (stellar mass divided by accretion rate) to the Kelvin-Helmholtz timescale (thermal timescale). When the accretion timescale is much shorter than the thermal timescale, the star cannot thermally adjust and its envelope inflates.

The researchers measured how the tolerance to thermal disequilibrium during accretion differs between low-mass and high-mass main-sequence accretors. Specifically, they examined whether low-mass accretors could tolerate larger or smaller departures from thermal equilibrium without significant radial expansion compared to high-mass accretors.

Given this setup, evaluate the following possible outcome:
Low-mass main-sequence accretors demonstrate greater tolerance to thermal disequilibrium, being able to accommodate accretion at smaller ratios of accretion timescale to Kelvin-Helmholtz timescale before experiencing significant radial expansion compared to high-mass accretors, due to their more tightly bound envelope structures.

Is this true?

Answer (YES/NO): YES